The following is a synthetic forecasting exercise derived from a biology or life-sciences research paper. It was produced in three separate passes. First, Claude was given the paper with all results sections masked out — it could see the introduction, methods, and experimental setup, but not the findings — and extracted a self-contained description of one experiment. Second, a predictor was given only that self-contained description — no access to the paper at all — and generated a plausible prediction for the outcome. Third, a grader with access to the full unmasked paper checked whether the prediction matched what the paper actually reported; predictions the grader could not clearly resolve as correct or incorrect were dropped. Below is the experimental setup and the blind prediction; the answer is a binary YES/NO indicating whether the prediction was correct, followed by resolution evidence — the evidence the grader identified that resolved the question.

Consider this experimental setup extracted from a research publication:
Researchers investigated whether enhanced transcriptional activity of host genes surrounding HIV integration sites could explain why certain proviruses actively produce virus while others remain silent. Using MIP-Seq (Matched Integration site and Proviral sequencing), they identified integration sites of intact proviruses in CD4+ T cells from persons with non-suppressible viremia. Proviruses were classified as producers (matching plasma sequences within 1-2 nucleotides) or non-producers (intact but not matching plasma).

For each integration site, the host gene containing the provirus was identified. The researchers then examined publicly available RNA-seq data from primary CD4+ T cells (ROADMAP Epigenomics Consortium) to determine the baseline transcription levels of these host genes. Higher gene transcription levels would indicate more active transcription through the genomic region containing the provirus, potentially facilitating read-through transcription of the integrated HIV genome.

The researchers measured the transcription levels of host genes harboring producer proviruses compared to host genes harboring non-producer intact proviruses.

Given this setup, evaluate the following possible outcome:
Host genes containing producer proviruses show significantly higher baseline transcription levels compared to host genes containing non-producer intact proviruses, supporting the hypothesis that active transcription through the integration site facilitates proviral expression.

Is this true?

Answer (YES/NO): NO